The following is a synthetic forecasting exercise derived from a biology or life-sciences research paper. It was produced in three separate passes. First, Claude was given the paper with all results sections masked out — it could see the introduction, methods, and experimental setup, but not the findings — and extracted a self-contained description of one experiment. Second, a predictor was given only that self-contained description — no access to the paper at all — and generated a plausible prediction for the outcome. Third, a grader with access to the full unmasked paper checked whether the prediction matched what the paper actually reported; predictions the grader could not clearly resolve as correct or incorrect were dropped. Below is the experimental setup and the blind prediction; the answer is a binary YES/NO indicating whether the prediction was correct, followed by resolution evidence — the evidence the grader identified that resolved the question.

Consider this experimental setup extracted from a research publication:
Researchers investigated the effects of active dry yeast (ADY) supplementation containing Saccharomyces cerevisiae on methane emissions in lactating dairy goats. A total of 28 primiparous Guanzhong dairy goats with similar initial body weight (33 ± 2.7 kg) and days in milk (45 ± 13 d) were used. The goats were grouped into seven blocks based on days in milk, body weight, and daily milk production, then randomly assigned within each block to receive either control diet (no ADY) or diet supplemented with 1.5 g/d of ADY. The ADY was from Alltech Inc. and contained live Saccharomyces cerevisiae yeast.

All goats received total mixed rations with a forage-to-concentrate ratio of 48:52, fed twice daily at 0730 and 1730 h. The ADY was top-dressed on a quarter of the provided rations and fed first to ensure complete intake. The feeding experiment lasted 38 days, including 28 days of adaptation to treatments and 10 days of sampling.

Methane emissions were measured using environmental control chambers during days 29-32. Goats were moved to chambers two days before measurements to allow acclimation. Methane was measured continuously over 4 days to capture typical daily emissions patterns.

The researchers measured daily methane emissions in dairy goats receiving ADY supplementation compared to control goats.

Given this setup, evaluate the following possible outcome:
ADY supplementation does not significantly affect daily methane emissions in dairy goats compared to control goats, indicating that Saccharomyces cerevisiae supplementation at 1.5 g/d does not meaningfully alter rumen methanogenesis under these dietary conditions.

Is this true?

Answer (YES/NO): YES